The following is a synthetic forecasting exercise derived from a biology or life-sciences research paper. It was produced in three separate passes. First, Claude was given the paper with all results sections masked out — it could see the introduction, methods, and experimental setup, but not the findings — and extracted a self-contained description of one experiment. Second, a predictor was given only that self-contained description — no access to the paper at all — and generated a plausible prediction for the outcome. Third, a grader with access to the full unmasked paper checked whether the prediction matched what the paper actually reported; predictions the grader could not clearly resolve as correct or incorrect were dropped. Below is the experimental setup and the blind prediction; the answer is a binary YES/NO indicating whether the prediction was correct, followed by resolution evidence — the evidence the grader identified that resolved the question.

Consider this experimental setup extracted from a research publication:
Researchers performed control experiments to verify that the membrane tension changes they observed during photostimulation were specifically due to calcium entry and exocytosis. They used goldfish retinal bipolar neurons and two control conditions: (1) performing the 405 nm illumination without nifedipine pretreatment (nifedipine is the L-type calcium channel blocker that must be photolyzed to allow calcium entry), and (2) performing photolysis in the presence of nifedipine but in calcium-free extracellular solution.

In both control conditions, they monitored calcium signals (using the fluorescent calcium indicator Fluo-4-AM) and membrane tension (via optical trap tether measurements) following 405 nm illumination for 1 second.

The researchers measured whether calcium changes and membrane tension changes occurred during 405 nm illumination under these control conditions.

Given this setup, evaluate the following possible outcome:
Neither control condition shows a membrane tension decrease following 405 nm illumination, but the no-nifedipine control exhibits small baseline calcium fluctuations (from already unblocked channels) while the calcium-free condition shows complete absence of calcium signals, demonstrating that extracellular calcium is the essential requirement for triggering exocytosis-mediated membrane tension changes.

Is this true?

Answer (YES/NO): NO